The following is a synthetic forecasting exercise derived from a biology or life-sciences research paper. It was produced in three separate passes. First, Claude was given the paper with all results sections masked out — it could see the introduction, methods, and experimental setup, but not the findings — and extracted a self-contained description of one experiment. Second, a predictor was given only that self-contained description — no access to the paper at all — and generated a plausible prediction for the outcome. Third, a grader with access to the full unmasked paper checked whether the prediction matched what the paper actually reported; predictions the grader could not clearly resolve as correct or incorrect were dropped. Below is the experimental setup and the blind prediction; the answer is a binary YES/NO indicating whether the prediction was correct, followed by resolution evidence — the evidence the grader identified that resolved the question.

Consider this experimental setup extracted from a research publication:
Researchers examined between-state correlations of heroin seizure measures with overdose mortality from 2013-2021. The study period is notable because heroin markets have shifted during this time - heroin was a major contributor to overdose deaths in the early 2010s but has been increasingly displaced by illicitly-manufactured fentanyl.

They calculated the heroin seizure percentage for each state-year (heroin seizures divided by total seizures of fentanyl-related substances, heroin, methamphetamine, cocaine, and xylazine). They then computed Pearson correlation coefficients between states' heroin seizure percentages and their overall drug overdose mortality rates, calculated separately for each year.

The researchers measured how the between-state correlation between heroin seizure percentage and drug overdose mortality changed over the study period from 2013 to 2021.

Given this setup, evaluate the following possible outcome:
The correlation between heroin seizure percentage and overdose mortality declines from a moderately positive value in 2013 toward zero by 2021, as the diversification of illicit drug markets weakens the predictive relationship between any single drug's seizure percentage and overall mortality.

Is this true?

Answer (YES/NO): NO